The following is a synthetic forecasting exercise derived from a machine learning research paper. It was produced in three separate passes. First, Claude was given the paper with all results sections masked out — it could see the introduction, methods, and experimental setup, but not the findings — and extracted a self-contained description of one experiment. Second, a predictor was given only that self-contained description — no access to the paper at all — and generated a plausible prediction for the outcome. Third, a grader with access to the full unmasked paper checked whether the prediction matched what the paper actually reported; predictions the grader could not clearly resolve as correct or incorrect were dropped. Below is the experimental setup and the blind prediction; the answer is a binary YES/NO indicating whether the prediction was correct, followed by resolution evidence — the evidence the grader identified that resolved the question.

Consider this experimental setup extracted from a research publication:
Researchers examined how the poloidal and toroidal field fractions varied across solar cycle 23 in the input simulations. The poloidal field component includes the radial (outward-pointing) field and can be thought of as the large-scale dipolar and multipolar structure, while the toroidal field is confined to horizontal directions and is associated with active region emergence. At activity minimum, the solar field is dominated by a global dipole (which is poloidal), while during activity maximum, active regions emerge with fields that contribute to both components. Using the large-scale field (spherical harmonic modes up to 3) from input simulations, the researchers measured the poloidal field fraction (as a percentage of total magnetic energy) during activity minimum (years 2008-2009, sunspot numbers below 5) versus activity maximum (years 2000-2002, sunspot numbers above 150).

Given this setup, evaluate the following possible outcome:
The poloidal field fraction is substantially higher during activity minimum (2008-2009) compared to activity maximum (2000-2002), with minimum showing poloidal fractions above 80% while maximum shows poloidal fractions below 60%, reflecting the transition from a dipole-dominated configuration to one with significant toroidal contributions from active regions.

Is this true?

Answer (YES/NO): NO